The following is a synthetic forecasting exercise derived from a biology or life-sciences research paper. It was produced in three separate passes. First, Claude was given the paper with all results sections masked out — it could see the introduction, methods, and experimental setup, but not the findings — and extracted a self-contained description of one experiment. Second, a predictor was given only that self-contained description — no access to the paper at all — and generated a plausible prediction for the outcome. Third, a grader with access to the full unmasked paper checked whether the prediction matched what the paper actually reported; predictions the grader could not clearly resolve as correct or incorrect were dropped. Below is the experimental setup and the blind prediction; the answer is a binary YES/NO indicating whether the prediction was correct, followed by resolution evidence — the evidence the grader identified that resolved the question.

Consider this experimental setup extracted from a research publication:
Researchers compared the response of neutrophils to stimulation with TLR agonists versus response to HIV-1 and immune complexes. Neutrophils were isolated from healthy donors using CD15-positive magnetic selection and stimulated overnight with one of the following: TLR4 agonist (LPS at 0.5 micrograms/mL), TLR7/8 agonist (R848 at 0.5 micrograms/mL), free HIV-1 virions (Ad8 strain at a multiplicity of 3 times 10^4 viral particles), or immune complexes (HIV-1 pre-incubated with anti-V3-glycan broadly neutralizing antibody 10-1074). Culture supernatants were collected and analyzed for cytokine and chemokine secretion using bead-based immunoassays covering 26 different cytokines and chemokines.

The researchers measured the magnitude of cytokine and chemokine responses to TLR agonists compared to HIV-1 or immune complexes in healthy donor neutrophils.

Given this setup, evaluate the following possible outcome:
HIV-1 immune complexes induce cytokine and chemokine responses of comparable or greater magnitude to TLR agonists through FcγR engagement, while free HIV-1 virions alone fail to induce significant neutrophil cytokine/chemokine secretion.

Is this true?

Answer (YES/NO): NO